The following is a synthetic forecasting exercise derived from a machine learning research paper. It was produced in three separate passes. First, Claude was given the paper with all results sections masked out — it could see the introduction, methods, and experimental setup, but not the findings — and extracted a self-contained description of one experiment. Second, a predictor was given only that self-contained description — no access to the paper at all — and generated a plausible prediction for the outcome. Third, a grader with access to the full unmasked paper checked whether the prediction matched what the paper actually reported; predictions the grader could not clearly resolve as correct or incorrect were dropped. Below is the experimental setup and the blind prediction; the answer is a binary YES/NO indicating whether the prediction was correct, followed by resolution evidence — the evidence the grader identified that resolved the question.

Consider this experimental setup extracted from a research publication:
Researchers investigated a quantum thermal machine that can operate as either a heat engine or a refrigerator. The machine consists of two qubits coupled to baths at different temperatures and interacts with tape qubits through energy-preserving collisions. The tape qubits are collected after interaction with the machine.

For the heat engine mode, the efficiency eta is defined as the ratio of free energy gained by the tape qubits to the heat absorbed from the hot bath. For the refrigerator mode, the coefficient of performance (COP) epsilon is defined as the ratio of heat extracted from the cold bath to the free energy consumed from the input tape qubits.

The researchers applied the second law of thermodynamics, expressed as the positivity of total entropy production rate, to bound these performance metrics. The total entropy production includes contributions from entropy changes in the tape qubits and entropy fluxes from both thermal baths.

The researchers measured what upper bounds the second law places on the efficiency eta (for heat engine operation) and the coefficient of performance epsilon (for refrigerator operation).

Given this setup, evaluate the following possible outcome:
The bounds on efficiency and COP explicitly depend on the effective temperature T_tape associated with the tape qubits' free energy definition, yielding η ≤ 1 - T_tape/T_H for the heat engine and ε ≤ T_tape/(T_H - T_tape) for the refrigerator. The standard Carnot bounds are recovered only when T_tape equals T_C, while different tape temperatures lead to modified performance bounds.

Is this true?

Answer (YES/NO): NO